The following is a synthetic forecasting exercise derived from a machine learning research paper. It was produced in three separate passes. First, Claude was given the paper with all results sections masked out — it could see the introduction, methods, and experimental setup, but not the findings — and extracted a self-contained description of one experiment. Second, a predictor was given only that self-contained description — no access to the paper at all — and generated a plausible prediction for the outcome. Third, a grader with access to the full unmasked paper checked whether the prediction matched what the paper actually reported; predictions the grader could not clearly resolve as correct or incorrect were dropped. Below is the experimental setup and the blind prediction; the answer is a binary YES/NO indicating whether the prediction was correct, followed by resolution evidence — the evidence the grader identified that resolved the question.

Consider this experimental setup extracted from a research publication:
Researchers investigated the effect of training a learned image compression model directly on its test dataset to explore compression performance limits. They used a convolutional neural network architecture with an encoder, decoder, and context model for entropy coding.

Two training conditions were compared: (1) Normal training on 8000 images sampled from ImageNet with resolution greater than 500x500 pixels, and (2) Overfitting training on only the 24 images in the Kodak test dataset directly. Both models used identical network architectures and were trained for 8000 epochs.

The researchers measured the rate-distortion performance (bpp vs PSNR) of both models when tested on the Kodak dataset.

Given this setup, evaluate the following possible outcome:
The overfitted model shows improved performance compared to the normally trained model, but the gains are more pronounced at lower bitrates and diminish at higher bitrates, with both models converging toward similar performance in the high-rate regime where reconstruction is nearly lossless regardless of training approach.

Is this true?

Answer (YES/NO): NO